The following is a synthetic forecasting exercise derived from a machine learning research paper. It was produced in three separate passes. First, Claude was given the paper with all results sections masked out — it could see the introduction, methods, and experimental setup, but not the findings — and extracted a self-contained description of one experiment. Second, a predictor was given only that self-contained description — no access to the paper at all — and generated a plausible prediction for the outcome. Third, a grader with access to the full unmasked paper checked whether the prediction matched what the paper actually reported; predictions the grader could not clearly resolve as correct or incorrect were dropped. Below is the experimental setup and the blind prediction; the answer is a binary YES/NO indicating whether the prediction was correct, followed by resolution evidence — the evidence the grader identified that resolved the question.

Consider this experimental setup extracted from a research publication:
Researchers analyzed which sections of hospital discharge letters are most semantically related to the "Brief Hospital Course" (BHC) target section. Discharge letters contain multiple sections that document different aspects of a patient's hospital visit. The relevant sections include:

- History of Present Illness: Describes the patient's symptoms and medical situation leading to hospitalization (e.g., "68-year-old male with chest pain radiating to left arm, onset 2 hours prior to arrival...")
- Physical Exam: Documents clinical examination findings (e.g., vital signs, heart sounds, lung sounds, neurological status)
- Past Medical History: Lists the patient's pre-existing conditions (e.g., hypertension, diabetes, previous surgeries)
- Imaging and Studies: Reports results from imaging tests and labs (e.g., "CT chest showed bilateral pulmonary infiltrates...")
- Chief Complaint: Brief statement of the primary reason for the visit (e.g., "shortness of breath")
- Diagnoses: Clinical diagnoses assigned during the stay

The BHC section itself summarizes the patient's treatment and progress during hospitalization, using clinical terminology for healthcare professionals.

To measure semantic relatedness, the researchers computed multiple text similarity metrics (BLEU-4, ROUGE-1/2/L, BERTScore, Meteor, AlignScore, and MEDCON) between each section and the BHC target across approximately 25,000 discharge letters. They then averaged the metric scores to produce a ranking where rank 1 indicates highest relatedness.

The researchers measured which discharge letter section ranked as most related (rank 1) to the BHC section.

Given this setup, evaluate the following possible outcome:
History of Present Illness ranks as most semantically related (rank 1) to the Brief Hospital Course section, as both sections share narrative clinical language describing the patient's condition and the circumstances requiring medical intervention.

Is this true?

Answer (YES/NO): YES